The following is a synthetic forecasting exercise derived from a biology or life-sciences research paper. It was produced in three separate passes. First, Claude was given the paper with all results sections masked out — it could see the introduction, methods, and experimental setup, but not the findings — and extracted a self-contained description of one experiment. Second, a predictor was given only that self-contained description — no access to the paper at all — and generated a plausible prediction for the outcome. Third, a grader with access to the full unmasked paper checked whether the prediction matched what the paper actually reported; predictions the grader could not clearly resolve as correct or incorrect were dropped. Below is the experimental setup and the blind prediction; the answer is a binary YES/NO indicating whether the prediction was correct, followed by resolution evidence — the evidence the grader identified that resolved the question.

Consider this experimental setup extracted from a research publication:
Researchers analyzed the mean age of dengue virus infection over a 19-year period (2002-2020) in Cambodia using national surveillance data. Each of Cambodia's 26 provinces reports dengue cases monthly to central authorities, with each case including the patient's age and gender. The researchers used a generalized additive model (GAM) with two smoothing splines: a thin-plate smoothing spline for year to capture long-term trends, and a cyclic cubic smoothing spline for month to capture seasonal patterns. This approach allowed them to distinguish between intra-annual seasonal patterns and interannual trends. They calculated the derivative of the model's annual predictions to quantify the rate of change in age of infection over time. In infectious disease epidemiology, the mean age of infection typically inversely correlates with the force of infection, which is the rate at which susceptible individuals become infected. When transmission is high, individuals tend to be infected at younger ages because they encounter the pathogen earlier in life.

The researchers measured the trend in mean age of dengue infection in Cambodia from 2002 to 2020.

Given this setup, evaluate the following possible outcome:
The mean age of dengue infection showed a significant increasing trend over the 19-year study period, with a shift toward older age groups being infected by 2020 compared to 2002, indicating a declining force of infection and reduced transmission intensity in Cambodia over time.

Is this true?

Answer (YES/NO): NO